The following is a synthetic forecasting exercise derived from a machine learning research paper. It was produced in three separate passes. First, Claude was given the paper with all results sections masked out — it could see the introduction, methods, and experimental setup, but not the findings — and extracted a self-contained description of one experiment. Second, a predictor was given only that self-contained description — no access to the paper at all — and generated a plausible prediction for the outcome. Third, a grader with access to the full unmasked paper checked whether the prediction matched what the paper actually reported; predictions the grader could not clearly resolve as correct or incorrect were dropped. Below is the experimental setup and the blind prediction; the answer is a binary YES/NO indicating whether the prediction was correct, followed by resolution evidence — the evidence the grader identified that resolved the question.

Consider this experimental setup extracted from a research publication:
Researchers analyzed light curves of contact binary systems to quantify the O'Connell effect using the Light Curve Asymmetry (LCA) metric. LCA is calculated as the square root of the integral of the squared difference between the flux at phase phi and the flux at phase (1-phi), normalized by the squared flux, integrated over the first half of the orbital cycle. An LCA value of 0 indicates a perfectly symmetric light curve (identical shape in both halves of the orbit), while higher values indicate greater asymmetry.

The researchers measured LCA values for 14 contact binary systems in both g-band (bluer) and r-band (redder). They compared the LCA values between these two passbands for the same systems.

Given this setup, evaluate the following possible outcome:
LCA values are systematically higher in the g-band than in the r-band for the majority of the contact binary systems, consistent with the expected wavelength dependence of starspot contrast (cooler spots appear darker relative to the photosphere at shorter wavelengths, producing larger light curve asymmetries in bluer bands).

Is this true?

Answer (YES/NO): YES